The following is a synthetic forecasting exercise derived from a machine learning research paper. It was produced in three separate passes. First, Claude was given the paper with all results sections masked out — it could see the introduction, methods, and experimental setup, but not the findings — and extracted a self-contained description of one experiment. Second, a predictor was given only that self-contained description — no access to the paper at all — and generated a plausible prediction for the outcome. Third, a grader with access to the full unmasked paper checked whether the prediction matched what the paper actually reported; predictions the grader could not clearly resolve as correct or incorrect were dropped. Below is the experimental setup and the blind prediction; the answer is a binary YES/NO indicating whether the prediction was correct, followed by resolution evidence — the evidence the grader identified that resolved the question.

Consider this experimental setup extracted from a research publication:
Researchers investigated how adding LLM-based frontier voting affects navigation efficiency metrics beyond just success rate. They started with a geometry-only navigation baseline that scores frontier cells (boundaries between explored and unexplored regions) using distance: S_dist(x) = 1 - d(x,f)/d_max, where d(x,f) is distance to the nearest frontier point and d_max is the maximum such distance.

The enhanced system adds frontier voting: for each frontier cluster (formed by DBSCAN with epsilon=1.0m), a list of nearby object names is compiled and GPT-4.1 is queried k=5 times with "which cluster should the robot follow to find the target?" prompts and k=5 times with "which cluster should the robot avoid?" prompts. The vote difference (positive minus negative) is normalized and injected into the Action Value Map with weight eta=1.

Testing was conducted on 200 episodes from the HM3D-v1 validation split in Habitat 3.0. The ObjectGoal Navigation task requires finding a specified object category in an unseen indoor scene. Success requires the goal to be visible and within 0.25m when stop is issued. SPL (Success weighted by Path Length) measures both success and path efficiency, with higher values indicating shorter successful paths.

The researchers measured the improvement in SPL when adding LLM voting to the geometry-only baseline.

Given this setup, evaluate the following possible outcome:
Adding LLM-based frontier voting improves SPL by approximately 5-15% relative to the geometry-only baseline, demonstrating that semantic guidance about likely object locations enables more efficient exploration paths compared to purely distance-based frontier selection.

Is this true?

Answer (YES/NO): NO